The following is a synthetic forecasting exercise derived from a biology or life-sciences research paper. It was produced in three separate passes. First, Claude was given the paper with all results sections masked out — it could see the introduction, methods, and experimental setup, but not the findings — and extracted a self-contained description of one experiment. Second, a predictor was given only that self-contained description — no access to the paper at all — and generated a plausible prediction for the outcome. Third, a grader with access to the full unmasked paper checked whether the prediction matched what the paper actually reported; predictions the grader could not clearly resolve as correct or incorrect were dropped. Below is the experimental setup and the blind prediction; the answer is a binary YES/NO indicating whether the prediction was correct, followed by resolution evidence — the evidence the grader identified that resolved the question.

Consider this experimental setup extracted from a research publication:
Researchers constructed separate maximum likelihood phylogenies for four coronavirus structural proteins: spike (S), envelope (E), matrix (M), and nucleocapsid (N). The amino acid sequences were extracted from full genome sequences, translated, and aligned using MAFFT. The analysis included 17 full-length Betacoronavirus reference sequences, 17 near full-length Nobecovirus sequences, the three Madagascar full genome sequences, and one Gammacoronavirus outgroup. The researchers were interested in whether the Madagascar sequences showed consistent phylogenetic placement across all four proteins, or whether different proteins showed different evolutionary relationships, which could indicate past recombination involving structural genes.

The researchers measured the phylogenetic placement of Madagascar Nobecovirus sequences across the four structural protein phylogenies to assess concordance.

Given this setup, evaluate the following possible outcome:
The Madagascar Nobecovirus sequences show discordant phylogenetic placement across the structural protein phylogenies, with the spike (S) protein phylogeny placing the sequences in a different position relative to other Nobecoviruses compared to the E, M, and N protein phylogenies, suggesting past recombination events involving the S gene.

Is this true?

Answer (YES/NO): NO